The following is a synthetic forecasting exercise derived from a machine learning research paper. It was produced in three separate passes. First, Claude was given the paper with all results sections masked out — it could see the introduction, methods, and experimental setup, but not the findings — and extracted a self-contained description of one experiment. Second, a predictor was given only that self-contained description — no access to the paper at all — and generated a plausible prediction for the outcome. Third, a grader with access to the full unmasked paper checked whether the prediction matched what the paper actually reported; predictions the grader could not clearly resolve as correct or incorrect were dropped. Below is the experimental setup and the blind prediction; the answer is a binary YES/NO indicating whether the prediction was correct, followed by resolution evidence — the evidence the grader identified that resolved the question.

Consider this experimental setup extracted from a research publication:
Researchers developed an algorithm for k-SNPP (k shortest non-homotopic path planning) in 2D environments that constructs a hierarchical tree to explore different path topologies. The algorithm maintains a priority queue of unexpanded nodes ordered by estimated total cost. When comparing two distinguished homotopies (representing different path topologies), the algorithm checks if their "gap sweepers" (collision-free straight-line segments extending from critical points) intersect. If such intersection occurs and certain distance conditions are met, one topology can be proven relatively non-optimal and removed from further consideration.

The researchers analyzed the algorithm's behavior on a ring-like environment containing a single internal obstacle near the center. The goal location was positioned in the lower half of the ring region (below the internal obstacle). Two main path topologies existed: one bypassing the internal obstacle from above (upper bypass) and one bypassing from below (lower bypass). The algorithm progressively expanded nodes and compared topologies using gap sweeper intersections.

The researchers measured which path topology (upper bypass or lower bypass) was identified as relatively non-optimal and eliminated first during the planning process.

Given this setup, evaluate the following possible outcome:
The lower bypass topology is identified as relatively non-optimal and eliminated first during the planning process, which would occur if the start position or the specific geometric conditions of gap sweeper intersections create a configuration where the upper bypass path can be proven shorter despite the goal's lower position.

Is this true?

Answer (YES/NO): NO